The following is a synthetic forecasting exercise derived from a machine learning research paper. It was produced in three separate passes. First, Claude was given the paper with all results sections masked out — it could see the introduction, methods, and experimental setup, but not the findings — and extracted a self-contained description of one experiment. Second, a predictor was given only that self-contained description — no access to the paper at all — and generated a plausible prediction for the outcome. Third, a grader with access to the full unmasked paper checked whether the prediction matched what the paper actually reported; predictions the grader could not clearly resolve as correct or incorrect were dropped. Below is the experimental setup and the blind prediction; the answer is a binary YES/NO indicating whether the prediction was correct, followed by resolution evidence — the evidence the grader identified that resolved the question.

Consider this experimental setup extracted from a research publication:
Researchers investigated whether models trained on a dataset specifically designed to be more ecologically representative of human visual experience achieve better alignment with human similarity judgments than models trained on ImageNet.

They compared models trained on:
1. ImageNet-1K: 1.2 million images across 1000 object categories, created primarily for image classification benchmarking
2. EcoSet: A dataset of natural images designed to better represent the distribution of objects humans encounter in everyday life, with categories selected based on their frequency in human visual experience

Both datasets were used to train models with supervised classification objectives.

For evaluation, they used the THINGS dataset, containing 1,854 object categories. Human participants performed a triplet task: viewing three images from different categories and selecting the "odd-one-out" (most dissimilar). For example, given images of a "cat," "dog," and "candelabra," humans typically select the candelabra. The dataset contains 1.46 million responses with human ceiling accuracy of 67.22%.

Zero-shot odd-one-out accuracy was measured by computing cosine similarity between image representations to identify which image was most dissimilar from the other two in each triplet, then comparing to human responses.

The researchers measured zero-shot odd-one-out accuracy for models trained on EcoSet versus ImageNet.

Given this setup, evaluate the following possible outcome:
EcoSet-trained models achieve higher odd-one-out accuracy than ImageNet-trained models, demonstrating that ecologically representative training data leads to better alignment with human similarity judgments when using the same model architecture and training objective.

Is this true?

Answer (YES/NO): NO